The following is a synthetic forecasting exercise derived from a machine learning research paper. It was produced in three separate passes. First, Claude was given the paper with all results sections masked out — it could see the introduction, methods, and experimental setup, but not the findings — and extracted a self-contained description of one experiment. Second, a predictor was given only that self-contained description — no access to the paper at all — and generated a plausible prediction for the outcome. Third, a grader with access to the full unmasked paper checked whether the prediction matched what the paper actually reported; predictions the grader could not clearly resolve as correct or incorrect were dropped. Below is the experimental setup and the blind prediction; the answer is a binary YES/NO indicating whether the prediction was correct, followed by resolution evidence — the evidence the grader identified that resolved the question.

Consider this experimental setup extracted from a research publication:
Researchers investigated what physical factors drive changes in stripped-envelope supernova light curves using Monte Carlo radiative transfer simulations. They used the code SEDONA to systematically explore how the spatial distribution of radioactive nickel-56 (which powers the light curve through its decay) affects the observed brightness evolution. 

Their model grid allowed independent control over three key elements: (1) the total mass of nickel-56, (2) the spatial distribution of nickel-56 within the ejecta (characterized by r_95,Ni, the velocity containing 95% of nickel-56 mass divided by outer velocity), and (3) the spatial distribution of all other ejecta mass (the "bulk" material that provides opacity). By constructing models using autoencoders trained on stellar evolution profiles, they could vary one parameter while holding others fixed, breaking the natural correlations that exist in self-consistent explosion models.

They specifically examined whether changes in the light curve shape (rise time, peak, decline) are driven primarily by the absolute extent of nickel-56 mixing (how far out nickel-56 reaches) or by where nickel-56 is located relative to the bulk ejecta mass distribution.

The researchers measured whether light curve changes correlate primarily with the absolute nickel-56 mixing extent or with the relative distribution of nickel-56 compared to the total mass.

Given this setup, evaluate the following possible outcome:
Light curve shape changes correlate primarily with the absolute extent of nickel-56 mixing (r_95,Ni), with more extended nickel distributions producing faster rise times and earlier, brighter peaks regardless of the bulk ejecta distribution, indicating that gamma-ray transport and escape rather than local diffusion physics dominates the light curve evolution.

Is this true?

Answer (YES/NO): NO